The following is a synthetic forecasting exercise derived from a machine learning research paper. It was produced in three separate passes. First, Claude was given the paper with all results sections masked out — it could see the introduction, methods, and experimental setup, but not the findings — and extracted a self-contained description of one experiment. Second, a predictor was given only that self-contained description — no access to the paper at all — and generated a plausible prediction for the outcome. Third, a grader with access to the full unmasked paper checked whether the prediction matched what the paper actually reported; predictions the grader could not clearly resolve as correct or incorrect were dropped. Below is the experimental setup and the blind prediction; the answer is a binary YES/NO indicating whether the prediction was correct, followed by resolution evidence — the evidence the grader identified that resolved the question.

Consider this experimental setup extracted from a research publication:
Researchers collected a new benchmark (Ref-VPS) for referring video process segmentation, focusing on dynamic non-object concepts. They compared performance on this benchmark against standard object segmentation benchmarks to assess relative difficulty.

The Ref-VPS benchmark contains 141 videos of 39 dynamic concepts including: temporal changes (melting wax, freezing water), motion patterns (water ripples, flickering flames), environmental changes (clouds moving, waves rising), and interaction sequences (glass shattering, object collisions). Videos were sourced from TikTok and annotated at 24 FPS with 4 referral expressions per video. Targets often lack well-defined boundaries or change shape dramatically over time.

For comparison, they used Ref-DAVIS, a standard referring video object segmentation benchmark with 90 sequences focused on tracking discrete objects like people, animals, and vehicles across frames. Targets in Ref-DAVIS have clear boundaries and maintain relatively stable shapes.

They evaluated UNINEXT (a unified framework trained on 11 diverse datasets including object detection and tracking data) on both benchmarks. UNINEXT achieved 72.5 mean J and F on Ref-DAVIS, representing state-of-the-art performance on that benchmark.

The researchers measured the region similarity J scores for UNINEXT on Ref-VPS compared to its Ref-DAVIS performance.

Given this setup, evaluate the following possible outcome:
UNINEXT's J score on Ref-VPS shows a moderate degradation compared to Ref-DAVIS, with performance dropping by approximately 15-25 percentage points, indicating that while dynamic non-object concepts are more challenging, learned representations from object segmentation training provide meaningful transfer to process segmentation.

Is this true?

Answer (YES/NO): NO